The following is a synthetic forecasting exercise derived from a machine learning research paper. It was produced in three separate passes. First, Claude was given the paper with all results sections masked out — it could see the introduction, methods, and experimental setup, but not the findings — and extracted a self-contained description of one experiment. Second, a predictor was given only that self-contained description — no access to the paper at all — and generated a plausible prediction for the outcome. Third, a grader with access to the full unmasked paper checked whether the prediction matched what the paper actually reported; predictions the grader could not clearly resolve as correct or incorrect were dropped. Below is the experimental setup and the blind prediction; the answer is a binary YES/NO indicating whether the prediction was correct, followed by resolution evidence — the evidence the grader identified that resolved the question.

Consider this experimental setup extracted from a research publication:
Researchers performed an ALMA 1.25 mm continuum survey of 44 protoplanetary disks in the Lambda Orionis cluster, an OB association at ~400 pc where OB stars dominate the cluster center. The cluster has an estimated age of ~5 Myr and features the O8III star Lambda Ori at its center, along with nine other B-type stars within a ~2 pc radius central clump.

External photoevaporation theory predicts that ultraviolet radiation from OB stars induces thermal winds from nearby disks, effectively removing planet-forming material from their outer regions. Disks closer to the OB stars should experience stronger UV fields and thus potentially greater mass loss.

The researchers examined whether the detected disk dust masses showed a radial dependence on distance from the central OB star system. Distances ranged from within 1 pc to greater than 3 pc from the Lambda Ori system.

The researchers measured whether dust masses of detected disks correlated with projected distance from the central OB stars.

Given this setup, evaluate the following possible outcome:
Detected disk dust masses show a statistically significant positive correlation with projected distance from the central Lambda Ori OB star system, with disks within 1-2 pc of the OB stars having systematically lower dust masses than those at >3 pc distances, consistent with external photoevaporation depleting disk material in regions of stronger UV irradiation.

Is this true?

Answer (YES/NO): NO